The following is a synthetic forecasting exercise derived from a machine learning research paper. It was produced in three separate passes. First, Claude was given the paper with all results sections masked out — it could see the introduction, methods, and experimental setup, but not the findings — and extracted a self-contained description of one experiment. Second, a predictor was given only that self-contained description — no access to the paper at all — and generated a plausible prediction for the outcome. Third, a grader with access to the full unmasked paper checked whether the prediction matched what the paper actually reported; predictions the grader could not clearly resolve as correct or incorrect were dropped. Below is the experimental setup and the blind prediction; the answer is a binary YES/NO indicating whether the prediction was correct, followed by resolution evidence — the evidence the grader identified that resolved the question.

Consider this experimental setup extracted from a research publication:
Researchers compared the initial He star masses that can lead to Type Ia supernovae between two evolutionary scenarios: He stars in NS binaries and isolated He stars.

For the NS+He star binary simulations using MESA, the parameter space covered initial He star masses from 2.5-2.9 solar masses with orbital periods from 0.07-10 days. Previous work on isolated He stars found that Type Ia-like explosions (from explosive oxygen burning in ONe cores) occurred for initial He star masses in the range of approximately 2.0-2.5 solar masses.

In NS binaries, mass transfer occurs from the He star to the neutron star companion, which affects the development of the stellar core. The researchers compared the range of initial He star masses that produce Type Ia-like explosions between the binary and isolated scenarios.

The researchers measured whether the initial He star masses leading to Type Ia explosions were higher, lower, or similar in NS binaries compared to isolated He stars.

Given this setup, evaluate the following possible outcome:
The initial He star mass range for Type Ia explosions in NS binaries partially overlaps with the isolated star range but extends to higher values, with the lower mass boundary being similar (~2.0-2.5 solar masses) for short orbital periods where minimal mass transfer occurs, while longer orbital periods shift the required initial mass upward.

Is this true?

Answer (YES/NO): NO